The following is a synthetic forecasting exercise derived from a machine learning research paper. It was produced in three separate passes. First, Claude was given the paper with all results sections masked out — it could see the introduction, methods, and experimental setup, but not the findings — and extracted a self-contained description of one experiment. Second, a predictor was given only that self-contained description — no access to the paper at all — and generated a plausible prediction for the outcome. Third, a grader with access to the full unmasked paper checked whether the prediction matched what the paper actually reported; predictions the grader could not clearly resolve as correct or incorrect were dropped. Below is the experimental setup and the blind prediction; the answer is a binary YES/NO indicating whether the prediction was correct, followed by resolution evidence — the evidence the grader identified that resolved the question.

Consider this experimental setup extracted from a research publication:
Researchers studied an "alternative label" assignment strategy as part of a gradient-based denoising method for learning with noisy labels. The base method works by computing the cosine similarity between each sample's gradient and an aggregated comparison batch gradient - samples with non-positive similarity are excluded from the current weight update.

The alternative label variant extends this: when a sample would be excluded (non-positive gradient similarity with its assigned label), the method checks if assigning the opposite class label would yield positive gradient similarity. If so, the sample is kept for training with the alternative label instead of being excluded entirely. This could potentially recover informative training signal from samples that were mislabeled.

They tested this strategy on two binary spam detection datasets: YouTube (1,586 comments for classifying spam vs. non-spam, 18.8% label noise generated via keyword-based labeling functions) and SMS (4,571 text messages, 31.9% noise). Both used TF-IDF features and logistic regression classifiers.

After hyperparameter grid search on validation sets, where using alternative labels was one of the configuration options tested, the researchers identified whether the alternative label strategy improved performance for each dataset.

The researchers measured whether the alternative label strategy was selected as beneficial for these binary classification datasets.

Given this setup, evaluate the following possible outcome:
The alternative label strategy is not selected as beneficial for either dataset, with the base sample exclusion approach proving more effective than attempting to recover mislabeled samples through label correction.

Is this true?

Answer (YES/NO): YES